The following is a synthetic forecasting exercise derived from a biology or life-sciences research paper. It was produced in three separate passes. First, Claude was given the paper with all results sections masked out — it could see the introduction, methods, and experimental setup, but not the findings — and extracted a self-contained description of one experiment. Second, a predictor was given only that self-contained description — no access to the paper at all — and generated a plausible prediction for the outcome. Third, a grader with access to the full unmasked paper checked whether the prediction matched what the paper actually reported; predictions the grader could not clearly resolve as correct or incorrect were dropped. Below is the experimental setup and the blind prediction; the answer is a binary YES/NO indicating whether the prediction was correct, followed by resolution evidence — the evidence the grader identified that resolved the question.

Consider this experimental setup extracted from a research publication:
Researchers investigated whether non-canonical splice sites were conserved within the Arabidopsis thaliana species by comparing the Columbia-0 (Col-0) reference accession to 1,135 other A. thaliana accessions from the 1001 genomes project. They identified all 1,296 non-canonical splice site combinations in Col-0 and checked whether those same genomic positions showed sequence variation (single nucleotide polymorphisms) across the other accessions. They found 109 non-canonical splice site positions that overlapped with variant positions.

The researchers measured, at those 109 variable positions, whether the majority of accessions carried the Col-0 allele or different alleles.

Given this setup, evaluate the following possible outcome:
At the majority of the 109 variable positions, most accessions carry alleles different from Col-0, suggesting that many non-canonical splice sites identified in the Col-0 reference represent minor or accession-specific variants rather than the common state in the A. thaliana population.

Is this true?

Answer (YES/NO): YES